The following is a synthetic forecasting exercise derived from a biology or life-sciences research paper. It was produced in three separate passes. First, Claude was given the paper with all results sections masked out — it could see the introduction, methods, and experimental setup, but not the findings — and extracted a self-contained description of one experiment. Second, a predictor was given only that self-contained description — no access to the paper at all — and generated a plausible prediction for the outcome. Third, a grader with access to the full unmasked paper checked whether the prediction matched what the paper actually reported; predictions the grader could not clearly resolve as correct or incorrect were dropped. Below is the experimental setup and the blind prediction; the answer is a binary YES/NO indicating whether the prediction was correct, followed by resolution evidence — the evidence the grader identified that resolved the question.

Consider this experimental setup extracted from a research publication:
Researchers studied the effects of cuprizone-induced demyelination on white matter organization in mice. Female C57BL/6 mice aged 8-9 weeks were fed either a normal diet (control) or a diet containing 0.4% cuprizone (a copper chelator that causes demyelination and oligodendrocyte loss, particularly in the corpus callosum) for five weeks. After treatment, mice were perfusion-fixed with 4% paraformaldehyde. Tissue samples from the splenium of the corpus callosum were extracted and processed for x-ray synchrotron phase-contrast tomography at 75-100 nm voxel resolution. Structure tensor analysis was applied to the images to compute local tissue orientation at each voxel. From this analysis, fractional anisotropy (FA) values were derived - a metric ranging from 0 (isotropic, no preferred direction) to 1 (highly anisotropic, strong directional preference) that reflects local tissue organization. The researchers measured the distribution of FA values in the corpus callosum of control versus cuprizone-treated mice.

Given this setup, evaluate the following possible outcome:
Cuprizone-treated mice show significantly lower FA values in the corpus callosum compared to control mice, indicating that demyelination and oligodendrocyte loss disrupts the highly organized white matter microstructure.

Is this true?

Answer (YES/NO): NO